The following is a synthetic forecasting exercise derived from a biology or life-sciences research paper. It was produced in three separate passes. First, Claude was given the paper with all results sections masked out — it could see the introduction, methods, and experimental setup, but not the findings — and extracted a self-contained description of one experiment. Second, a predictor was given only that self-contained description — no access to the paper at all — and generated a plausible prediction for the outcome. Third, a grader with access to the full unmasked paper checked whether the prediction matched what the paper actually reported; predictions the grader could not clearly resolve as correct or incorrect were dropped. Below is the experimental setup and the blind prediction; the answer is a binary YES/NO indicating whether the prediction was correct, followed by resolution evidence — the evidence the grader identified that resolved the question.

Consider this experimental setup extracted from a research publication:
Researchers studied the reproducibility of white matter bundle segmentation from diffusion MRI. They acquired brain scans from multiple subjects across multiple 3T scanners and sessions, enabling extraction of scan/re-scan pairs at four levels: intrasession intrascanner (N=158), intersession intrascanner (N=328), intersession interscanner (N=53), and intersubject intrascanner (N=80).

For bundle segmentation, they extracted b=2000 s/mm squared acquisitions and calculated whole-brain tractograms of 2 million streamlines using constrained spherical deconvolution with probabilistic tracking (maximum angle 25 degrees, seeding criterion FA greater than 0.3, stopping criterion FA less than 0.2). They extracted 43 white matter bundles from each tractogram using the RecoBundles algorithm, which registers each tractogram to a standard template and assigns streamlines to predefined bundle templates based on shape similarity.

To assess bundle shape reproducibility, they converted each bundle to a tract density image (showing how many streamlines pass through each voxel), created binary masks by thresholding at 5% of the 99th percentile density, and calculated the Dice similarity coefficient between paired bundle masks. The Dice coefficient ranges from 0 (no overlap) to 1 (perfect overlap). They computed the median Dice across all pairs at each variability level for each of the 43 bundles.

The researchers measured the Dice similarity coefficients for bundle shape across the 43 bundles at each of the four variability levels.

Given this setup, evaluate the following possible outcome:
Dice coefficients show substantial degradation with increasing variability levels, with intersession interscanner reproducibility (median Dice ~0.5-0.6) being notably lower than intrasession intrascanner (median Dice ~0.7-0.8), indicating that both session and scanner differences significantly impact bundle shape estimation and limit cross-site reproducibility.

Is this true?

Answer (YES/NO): NO